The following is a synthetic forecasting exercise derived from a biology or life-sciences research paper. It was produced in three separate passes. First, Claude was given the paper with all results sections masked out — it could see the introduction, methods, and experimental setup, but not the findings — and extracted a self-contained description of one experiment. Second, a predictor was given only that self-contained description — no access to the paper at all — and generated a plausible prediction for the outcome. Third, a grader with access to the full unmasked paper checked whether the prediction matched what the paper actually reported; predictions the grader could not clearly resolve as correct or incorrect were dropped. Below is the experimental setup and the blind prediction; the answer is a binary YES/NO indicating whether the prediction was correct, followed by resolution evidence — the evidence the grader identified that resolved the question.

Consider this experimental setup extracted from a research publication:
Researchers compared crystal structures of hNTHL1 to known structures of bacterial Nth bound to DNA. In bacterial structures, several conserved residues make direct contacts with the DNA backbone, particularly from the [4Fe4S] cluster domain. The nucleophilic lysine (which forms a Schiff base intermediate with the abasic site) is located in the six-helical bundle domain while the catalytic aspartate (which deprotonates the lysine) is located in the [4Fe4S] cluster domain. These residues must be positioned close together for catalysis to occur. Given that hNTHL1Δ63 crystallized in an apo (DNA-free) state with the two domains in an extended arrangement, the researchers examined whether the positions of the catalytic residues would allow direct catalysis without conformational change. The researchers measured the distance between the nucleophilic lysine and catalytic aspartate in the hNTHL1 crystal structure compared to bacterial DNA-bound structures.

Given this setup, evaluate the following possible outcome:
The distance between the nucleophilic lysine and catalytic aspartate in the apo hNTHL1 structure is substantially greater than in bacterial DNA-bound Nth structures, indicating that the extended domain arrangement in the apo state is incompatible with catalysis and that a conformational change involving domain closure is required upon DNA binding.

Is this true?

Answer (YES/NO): YES